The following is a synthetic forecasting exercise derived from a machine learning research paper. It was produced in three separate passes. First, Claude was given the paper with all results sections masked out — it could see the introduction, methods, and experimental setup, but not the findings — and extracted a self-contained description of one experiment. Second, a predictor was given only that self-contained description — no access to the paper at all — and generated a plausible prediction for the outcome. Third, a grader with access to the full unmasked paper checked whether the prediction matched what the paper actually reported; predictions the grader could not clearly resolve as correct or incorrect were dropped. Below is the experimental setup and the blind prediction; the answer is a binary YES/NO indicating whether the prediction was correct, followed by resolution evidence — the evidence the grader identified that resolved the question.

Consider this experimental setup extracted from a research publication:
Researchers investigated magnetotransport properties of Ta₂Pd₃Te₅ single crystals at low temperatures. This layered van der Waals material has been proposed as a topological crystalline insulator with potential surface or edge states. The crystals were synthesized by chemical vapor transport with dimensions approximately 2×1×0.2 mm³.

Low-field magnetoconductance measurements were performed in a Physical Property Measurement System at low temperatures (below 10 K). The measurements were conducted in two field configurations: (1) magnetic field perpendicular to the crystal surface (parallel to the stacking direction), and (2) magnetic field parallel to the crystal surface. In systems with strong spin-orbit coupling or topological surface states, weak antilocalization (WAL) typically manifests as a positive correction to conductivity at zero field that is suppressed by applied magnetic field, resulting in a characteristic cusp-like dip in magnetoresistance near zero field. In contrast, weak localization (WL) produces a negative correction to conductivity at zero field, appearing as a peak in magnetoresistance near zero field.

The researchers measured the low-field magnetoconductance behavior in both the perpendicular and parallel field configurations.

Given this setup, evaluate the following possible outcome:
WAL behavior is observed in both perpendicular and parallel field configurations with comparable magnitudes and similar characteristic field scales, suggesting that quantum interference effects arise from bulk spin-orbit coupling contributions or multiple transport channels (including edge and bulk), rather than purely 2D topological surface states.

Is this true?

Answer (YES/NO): YES